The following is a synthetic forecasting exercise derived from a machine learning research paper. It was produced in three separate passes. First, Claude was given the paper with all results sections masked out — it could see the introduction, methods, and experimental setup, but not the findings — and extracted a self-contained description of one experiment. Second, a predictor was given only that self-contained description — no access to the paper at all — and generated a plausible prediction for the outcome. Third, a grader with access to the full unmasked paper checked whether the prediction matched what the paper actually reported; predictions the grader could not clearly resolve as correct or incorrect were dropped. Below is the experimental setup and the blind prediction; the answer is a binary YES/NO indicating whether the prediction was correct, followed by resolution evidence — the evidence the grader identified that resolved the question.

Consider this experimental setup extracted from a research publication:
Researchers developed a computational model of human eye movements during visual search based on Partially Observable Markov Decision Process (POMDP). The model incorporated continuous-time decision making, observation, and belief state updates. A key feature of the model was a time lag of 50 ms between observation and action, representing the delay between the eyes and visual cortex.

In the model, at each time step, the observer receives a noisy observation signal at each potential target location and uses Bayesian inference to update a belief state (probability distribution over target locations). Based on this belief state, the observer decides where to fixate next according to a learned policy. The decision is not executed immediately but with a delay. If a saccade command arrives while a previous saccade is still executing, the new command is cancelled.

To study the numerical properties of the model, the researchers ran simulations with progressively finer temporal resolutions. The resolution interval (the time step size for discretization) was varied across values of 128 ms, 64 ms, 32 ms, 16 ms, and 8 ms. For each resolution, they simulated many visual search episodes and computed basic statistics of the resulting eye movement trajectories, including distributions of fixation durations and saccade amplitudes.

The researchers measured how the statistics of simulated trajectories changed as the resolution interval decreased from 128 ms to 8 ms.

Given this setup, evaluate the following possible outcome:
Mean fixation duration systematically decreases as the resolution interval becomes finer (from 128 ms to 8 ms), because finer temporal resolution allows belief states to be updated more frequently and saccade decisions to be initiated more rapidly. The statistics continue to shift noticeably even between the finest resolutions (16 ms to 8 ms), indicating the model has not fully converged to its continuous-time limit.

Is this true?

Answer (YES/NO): NO